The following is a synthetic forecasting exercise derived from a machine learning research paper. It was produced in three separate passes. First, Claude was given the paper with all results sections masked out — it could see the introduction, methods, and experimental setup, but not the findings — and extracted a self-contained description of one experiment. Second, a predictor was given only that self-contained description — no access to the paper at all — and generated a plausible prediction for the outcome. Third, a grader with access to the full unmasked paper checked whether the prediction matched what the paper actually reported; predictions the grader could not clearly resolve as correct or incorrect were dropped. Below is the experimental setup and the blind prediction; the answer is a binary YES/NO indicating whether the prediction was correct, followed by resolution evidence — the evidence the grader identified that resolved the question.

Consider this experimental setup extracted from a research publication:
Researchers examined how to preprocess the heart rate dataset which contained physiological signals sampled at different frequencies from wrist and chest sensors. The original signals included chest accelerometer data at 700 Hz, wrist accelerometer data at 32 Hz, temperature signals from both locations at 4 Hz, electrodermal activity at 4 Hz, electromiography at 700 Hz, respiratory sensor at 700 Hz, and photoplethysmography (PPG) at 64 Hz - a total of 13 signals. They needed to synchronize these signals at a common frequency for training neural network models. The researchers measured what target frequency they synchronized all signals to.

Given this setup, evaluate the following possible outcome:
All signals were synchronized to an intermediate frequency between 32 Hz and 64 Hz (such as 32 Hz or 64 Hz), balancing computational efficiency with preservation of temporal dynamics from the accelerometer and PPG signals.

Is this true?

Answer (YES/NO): NO